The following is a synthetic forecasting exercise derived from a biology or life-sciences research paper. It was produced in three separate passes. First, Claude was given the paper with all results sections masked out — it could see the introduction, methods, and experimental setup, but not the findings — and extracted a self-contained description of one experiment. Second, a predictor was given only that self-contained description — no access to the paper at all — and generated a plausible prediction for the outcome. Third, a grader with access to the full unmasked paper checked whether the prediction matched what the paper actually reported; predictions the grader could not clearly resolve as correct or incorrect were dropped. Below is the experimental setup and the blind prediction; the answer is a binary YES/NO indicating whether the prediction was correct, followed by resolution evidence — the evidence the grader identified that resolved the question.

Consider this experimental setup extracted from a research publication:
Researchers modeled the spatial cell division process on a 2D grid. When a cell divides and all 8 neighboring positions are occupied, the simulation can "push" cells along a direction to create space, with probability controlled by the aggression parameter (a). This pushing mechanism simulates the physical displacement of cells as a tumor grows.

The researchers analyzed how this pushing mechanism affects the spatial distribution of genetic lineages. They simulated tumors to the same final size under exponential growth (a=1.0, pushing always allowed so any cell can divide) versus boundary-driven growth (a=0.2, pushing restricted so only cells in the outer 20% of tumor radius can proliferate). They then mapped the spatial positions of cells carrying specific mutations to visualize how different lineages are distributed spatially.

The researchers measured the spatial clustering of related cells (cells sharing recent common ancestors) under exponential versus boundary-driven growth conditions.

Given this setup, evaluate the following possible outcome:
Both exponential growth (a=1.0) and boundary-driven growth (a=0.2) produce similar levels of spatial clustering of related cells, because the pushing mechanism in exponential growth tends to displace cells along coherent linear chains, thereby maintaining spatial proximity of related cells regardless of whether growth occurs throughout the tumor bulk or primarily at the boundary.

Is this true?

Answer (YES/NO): NO